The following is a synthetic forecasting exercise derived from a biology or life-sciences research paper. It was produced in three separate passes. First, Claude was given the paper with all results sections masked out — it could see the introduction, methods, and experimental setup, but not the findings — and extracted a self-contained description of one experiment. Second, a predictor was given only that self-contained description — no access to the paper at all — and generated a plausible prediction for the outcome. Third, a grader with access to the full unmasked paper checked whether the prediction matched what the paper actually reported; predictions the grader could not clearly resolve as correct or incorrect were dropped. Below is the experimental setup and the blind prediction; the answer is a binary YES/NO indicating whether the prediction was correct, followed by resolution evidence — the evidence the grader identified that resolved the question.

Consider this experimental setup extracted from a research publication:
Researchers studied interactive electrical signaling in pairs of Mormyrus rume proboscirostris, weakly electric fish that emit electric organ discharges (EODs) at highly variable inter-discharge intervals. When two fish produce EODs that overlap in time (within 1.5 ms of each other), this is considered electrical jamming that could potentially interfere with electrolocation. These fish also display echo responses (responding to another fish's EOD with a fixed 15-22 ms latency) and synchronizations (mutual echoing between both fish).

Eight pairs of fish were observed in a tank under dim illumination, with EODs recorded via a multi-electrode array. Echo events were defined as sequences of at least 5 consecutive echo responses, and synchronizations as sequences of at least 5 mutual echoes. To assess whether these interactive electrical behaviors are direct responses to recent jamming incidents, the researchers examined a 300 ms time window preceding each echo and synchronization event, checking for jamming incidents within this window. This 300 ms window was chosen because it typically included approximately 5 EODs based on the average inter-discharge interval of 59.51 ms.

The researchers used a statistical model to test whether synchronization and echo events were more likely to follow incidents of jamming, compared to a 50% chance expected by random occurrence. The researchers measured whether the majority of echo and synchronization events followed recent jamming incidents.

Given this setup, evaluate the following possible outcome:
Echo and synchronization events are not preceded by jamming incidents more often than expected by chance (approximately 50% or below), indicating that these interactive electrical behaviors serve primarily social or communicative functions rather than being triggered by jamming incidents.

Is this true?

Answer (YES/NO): YES